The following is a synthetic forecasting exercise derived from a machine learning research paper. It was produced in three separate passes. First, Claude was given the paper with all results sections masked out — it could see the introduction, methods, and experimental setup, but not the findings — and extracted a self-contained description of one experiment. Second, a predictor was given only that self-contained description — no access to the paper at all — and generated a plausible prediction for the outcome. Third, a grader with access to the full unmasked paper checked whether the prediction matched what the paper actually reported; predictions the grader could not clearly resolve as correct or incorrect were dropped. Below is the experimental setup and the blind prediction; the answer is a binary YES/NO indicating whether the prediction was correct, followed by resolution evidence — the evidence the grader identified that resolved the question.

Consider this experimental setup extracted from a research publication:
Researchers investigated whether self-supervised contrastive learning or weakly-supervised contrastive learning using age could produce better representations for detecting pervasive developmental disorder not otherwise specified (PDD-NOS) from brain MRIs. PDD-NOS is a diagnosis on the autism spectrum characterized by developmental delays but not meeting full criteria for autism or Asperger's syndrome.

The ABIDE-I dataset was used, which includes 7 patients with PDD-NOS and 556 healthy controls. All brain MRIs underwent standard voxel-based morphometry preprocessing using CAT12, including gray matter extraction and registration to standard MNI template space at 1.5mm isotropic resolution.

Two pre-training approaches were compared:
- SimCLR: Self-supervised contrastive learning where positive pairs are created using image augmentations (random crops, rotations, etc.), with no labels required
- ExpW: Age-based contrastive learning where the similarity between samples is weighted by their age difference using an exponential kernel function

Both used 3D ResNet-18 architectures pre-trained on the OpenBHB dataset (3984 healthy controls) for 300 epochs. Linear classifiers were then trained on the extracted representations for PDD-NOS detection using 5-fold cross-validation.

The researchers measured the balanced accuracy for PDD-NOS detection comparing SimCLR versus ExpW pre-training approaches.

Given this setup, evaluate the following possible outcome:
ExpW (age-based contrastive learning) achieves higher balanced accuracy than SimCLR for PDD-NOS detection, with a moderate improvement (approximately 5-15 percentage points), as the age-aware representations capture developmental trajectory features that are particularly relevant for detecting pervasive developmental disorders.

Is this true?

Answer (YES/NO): YES